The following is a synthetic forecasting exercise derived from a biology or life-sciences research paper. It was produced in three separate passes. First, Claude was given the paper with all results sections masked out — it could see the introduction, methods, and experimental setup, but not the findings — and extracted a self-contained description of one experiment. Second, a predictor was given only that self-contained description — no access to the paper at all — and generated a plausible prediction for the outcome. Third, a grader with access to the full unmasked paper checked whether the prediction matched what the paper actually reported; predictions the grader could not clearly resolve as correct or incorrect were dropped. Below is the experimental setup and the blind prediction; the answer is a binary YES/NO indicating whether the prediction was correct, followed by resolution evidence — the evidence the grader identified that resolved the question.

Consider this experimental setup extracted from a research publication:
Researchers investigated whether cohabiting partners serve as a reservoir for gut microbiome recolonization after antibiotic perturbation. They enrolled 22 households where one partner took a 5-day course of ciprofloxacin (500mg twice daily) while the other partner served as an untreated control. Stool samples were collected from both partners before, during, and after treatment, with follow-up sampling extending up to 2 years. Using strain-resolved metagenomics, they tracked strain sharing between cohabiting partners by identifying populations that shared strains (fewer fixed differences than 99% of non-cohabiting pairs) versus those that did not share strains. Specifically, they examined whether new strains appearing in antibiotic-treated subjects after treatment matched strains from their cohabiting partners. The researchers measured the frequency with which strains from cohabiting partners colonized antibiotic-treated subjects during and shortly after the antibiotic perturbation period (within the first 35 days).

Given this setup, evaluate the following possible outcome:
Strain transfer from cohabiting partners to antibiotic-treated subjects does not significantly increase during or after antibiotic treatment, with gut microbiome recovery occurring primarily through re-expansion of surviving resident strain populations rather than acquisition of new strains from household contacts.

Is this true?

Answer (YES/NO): YES